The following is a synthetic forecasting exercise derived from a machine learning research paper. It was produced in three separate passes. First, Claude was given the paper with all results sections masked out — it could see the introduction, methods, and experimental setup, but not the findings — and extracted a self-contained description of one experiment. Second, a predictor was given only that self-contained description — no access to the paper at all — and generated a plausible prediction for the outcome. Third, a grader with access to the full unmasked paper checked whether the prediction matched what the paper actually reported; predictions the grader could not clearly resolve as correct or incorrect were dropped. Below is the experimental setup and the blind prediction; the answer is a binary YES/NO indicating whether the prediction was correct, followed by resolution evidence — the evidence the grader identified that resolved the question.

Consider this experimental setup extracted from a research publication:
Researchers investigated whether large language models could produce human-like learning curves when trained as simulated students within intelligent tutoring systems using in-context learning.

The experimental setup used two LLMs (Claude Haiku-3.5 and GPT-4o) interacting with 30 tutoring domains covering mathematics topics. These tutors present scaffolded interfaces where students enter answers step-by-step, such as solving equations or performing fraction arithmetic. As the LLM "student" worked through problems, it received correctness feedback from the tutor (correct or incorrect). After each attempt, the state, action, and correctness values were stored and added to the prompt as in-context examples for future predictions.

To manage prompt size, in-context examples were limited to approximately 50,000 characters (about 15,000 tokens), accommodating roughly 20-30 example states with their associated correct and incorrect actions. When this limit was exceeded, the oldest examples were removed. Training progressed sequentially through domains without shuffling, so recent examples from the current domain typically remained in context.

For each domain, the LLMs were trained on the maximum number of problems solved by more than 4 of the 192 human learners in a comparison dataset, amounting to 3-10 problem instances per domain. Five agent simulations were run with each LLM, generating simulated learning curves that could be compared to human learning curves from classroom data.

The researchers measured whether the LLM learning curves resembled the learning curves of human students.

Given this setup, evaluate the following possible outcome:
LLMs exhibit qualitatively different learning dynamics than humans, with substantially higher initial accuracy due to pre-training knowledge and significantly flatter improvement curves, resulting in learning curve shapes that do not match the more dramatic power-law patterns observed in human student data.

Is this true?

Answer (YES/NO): NO